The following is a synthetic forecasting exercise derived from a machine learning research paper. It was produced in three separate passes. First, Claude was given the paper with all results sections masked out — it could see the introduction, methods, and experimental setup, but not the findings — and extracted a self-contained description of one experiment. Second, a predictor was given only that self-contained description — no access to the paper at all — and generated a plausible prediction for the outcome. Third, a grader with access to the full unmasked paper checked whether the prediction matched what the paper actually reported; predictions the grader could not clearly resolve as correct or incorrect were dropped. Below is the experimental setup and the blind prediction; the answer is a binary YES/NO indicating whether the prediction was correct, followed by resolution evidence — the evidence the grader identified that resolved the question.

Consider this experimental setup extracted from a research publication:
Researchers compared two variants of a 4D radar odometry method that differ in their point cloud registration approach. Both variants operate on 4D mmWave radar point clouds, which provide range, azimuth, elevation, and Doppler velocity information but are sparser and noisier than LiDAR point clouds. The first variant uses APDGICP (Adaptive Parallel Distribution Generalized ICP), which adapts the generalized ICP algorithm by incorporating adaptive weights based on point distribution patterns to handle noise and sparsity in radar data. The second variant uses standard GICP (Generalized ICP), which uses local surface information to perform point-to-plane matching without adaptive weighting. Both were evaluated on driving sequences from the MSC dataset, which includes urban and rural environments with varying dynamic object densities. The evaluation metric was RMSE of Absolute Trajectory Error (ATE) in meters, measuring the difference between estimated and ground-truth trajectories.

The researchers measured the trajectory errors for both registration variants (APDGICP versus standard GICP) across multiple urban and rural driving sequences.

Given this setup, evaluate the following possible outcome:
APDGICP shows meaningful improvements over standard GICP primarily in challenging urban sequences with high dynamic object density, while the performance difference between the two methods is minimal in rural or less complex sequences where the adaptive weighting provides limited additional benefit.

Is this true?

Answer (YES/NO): NO